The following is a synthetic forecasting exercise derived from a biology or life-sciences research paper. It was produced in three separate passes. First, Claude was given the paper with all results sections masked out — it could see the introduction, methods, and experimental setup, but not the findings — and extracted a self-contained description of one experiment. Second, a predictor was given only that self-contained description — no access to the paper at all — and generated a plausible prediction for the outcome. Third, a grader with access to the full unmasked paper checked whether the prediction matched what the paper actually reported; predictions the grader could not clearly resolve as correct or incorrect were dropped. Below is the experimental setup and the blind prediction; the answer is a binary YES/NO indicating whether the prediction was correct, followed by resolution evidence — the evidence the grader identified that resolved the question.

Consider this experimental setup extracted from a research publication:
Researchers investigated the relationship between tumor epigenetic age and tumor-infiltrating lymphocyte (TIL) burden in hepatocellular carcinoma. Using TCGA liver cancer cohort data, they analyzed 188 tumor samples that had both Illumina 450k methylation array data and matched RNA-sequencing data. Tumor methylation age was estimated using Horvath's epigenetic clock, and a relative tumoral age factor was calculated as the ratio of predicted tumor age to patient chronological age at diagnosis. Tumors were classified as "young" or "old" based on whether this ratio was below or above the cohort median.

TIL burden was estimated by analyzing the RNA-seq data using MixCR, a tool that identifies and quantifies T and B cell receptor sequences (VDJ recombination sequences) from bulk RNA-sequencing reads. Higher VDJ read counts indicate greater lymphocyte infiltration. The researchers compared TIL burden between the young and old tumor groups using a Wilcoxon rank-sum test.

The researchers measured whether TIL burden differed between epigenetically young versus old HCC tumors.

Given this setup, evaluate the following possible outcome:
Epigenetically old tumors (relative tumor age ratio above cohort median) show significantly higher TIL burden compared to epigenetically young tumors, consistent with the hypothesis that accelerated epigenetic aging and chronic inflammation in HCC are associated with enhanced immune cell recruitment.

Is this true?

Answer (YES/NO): YES